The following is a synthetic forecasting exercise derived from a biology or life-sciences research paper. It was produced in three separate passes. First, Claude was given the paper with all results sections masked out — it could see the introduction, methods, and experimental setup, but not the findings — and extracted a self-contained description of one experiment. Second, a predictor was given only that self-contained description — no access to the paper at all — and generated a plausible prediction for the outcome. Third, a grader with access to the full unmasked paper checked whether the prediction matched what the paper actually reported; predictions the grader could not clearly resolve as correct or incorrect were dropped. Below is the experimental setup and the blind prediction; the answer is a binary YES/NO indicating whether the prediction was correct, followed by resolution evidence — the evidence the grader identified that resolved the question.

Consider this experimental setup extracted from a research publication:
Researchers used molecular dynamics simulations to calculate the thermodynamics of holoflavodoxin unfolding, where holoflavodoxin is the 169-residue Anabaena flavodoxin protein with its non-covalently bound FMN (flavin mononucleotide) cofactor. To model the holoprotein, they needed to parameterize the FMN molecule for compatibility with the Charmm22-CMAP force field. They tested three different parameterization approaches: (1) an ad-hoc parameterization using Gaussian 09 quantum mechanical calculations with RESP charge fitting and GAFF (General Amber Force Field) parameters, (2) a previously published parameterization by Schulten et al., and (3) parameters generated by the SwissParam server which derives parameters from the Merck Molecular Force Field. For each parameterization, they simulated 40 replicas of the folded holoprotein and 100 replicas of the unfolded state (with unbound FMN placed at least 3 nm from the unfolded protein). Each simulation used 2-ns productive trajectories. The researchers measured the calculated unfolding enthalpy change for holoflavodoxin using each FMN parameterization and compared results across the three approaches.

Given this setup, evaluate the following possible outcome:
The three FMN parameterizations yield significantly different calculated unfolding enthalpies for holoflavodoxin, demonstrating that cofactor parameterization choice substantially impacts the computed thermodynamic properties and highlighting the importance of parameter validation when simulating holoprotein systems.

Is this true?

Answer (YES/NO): NO